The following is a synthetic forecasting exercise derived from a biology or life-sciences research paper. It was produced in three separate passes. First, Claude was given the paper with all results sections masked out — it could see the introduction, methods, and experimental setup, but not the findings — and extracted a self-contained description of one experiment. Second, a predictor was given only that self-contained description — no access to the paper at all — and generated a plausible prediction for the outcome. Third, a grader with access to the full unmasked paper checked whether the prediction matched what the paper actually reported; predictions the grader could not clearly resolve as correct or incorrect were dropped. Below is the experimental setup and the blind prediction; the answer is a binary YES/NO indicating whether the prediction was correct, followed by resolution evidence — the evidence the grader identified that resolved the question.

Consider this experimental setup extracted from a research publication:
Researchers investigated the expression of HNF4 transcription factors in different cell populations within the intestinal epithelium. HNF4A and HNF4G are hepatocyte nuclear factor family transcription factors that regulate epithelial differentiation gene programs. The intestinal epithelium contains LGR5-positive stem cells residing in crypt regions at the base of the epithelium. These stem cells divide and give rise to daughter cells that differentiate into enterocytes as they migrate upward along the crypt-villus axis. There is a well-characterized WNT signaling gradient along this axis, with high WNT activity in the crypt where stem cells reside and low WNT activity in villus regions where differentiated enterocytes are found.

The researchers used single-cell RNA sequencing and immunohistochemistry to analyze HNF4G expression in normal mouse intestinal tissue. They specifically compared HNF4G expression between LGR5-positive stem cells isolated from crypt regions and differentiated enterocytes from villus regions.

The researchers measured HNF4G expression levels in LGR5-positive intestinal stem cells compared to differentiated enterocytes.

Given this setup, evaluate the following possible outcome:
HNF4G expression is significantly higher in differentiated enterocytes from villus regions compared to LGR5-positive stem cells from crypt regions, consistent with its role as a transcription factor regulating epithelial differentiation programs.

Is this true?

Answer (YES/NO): YES